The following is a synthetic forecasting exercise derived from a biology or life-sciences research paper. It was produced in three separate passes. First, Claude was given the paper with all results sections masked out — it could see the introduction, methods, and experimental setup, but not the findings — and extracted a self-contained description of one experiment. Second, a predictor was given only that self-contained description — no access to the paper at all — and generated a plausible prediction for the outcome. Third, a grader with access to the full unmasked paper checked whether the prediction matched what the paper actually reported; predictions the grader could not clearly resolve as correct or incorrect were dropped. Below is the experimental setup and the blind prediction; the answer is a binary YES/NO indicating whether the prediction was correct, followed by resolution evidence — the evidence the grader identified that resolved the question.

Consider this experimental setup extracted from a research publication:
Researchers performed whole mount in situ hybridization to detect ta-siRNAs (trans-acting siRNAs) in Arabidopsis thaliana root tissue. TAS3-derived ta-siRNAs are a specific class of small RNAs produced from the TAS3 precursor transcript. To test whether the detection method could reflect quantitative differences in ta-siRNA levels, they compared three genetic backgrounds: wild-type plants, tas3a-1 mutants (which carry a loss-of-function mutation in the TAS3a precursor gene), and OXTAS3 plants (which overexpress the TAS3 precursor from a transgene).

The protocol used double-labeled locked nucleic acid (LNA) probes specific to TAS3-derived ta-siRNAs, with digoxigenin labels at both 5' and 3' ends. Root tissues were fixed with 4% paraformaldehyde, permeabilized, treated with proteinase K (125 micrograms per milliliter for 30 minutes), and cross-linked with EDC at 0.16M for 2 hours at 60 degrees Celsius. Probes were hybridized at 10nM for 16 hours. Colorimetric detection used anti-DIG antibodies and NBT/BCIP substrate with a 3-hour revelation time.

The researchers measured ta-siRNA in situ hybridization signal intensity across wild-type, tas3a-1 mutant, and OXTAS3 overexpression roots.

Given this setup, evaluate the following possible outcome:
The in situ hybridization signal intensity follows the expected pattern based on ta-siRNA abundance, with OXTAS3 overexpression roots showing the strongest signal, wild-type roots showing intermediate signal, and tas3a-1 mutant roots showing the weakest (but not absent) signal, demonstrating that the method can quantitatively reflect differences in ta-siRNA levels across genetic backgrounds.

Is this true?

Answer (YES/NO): YES